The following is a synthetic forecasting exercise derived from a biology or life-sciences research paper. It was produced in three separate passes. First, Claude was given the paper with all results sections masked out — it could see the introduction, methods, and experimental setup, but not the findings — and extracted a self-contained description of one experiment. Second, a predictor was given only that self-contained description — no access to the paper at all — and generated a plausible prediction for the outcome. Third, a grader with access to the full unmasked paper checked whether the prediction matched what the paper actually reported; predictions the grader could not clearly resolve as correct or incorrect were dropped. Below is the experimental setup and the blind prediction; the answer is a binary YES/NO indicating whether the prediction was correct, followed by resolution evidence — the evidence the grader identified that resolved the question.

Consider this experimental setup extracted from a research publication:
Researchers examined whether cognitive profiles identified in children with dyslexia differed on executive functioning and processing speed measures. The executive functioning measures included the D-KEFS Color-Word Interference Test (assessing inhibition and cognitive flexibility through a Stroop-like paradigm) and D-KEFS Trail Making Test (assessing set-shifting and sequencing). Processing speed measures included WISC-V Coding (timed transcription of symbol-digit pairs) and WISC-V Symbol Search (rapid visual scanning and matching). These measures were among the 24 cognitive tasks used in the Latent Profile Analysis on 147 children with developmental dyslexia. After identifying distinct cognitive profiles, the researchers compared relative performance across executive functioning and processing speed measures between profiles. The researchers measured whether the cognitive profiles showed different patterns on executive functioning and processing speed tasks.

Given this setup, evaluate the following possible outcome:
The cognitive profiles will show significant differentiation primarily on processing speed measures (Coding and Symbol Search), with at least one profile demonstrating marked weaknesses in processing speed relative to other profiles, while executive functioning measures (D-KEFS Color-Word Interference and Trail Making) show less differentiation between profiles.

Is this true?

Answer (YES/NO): NO